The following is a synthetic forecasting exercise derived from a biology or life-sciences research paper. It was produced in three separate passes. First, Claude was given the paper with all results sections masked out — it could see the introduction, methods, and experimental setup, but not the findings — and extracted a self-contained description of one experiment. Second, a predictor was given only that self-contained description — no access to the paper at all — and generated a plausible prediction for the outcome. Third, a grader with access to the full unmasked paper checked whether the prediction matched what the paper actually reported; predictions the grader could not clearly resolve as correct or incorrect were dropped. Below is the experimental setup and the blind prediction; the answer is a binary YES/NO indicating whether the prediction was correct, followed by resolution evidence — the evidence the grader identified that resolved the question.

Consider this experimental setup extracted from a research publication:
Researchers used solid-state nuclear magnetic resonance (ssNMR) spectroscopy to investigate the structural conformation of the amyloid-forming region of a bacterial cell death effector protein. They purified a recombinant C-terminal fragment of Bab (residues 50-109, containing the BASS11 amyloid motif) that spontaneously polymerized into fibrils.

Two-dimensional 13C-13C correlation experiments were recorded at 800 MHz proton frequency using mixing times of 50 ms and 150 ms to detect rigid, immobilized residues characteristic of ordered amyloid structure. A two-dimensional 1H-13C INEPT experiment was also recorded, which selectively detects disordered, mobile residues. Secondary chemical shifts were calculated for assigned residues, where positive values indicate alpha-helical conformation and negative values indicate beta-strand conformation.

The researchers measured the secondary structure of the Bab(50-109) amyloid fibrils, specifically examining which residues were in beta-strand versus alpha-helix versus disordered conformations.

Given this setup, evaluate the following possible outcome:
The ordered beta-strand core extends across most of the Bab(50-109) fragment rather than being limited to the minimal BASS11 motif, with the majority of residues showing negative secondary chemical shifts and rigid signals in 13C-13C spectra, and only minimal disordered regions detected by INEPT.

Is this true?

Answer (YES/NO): NO